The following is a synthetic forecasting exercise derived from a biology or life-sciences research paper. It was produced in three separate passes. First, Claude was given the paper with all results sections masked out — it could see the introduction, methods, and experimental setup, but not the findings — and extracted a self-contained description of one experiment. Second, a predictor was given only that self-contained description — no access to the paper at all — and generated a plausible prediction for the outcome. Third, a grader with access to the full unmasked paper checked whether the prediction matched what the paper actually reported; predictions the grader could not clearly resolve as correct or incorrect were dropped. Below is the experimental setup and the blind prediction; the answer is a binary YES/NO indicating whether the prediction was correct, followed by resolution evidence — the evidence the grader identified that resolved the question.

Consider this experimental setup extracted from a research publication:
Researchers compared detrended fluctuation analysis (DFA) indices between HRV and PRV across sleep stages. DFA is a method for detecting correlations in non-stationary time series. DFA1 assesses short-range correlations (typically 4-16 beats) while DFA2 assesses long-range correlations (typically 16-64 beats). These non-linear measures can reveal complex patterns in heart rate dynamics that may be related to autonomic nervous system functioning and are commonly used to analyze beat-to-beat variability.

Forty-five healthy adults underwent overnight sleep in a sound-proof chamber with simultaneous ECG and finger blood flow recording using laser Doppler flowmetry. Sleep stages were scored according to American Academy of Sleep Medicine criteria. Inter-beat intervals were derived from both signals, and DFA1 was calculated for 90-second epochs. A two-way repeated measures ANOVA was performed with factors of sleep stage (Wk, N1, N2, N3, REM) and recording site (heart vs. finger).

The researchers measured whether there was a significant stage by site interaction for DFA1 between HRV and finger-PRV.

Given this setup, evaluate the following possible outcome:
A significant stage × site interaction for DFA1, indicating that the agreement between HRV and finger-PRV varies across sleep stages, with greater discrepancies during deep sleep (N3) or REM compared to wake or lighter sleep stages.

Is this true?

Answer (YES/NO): NO